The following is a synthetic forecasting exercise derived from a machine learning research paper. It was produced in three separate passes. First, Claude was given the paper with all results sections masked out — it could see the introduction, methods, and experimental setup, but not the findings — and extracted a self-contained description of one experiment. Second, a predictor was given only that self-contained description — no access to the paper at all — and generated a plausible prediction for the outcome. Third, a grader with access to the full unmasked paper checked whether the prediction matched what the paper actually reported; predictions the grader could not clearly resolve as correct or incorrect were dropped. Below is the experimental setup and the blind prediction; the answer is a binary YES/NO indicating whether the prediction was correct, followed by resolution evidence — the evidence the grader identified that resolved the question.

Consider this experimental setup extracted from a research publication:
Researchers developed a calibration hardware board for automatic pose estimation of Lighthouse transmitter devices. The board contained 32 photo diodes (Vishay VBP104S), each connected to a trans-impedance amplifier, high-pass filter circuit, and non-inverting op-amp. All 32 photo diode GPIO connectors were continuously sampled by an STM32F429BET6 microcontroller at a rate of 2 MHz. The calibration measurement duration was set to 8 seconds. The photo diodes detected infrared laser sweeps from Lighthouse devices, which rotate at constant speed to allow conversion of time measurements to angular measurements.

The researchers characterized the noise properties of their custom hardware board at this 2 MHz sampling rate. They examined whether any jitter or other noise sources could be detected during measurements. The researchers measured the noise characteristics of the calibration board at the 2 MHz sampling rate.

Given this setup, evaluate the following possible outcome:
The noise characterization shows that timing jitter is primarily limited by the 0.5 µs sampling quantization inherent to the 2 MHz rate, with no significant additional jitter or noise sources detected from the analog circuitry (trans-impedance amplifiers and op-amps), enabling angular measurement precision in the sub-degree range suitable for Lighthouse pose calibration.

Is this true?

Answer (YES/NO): NO